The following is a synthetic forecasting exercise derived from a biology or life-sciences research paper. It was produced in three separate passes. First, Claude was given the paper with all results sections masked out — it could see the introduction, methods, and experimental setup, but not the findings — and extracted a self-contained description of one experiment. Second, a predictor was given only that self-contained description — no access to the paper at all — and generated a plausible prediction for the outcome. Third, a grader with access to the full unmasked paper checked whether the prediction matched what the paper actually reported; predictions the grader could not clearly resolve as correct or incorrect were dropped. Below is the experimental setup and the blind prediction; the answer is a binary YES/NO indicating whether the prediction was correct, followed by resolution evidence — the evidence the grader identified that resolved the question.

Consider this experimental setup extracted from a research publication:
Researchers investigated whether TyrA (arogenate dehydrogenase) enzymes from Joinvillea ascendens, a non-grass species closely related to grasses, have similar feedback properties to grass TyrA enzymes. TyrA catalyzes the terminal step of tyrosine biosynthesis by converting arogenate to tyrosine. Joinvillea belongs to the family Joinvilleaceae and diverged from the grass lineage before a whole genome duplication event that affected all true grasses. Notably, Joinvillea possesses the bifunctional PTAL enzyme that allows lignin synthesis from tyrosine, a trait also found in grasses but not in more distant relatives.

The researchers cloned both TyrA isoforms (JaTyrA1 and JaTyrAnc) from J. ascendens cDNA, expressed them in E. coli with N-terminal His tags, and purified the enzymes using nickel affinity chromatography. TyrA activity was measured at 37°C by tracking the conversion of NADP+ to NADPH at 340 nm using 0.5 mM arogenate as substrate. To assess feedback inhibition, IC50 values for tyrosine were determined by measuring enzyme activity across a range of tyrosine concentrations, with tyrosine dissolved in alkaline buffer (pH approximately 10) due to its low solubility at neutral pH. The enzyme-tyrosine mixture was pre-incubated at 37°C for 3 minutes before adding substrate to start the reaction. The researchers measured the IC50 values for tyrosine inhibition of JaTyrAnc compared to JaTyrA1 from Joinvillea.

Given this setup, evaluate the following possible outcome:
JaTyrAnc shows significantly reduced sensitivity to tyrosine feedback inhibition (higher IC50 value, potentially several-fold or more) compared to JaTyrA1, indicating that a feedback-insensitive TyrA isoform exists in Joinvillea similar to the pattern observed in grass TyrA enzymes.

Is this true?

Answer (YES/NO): YES